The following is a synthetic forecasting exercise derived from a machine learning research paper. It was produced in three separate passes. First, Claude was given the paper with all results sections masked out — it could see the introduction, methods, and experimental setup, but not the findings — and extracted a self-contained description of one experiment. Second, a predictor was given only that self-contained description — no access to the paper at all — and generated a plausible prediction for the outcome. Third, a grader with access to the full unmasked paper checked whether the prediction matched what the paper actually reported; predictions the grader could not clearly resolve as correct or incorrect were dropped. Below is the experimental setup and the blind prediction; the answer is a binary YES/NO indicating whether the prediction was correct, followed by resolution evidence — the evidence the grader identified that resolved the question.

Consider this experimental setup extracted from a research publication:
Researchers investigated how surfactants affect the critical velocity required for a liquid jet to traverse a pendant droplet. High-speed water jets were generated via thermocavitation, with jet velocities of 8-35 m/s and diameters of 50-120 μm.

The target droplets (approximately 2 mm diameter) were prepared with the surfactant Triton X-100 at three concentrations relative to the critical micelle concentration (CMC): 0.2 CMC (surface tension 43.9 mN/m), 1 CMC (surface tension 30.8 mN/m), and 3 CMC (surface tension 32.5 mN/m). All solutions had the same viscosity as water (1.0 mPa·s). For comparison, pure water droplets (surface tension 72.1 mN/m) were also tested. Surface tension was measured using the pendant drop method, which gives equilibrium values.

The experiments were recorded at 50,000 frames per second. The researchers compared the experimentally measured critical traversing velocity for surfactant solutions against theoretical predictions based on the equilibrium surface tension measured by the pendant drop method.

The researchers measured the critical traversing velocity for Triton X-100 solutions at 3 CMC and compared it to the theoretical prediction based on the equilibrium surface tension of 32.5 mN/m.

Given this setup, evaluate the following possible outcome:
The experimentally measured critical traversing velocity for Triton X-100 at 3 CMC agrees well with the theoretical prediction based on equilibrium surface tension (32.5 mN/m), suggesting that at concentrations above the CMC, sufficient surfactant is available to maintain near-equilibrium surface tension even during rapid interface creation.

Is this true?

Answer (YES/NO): NO